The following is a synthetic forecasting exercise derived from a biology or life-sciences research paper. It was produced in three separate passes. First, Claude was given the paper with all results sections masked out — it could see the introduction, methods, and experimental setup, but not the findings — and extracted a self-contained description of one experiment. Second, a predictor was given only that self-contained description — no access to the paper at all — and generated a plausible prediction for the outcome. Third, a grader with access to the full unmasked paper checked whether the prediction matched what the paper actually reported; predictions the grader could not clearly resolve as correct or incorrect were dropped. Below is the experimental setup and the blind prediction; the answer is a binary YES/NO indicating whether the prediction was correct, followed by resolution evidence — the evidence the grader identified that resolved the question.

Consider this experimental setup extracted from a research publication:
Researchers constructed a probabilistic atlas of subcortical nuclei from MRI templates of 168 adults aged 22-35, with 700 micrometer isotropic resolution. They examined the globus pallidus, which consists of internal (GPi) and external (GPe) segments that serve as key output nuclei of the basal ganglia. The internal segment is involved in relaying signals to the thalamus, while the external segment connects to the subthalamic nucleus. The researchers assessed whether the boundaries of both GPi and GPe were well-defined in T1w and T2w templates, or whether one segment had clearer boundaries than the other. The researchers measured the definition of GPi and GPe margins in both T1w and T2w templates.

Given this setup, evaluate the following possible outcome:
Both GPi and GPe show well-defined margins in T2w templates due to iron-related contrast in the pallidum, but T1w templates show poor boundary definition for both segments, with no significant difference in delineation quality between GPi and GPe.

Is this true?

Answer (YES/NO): NO